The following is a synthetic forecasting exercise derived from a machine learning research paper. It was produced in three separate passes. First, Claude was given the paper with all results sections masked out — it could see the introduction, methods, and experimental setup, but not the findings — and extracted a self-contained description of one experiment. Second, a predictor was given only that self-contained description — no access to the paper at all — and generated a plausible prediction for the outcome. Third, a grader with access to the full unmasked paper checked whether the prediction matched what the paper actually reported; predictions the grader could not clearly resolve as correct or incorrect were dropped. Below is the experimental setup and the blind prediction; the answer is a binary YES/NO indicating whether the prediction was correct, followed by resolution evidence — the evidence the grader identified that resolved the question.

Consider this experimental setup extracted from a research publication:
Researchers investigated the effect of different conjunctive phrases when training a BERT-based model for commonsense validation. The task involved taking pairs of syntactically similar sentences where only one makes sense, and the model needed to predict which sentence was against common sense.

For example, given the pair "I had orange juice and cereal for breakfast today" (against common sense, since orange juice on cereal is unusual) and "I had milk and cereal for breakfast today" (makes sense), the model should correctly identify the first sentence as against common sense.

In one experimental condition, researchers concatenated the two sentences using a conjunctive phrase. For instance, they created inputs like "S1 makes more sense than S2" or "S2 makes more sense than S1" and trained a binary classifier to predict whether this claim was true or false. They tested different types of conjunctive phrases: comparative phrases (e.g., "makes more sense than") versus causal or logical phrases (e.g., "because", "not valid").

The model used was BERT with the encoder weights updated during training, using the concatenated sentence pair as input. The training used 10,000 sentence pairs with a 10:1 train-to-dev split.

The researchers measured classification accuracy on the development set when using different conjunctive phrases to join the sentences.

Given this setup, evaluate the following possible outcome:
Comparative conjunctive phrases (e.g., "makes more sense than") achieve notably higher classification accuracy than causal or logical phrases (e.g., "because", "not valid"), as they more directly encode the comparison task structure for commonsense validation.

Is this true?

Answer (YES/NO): NO